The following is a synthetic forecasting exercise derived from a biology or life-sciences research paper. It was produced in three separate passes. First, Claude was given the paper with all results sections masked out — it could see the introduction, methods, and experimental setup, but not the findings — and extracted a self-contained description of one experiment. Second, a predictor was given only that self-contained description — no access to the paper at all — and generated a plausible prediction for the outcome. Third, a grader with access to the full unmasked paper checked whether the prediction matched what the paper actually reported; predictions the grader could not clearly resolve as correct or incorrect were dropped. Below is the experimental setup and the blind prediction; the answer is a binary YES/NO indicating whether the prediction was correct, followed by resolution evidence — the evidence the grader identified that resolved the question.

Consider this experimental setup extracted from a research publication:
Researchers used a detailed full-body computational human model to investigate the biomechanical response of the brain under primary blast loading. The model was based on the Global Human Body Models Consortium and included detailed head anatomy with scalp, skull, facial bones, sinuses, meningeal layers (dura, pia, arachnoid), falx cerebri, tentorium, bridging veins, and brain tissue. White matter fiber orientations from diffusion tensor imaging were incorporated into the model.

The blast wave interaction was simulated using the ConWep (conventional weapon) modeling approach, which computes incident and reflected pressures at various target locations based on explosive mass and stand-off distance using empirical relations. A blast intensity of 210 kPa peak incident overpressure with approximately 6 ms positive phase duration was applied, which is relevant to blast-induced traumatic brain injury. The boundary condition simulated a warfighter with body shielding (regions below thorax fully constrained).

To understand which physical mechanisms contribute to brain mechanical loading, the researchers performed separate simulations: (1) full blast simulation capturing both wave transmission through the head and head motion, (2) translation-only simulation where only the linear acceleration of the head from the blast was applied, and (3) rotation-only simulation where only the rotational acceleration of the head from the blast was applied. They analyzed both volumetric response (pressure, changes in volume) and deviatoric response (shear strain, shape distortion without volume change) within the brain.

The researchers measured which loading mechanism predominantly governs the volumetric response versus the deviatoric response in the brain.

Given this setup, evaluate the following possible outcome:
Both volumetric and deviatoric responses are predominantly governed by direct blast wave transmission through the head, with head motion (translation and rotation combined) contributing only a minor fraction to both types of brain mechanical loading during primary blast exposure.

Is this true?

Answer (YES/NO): NO